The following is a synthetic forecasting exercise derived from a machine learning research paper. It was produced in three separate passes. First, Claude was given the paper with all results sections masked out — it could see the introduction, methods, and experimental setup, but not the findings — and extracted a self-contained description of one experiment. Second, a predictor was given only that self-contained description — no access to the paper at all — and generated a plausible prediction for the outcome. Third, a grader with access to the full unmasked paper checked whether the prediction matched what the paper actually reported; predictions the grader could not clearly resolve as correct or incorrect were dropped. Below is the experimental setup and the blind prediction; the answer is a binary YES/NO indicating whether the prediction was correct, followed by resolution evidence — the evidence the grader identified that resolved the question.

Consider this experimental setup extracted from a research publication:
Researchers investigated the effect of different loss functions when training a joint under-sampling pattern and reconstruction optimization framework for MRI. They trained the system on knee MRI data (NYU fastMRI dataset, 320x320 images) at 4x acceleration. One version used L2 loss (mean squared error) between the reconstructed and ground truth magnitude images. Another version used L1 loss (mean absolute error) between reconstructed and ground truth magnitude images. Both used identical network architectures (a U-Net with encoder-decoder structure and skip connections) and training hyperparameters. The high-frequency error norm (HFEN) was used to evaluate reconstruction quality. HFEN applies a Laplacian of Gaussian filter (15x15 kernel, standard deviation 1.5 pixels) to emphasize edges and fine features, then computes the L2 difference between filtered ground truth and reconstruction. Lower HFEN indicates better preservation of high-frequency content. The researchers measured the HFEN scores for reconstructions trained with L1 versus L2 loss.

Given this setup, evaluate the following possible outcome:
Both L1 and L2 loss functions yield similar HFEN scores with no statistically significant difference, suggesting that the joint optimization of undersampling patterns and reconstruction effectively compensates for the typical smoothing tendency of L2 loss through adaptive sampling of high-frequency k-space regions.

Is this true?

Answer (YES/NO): NO